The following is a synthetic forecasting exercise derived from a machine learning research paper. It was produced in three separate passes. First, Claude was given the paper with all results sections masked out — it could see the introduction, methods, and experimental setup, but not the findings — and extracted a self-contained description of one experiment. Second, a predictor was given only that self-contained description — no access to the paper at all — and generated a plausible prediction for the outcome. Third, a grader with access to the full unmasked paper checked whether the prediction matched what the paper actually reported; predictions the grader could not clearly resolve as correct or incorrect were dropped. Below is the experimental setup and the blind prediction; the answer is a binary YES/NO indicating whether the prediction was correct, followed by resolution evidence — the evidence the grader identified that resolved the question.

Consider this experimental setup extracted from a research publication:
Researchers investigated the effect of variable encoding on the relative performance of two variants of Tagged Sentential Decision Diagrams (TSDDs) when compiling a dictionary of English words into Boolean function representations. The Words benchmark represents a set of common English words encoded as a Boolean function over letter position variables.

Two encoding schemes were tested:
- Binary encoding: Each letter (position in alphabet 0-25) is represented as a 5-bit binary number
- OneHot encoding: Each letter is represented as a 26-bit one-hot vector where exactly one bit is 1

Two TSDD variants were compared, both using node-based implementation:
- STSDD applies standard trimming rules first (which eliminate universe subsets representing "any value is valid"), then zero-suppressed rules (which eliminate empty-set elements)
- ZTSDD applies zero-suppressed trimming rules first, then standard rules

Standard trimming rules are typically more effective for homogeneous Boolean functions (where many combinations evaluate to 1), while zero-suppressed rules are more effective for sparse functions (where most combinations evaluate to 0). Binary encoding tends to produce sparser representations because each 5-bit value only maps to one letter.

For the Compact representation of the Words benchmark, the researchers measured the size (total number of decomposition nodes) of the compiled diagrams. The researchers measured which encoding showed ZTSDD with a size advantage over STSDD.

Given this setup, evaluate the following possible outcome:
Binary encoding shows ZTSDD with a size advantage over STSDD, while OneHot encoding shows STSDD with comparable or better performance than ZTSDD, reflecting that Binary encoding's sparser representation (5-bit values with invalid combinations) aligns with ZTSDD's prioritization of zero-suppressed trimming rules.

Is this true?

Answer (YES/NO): YES